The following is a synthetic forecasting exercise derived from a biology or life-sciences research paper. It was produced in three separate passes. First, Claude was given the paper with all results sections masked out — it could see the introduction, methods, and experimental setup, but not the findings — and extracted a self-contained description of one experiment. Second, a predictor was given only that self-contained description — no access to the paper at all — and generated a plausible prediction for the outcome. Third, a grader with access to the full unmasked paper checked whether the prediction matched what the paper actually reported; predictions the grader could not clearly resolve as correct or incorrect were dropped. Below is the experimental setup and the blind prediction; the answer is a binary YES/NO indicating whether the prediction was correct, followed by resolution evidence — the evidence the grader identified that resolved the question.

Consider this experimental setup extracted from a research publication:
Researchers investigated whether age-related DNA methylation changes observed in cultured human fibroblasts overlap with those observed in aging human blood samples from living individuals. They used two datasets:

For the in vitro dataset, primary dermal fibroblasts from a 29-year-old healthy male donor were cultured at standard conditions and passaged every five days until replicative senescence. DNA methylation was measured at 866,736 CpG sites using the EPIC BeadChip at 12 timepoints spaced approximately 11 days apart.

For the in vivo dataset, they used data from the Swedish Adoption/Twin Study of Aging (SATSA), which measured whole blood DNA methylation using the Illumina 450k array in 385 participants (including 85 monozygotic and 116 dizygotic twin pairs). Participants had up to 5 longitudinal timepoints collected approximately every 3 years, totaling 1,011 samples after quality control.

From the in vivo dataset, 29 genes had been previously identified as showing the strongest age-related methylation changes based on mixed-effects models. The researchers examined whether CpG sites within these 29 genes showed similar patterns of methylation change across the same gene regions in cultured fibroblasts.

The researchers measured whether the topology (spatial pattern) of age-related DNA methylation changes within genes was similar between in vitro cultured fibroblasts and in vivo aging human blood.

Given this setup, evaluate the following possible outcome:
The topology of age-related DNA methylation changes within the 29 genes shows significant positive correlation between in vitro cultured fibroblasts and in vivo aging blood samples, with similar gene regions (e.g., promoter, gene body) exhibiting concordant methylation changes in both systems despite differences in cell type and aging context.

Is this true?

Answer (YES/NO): YES